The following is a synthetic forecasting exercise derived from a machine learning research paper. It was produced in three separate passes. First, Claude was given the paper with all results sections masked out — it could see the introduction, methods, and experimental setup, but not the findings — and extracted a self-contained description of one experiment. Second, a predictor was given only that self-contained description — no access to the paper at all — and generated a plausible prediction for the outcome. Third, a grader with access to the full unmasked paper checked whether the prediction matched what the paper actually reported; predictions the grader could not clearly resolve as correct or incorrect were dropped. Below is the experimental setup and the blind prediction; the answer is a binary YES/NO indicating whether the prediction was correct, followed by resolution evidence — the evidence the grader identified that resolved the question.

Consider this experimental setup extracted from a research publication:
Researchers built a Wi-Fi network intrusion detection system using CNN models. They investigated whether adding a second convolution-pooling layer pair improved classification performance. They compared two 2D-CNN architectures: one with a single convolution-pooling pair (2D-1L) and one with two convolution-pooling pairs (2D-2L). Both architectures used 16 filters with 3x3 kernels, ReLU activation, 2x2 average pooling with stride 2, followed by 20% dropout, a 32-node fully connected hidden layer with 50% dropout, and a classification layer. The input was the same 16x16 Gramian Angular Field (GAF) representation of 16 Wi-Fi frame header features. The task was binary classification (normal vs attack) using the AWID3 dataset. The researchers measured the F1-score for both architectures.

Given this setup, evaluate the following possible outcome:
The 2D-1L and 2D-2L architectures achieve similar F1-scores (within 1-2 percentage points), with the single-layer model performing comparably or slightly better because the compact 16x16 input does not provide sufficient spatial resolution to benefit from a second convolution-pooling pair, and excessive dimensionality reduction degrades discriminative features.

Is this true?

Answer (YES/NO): NO